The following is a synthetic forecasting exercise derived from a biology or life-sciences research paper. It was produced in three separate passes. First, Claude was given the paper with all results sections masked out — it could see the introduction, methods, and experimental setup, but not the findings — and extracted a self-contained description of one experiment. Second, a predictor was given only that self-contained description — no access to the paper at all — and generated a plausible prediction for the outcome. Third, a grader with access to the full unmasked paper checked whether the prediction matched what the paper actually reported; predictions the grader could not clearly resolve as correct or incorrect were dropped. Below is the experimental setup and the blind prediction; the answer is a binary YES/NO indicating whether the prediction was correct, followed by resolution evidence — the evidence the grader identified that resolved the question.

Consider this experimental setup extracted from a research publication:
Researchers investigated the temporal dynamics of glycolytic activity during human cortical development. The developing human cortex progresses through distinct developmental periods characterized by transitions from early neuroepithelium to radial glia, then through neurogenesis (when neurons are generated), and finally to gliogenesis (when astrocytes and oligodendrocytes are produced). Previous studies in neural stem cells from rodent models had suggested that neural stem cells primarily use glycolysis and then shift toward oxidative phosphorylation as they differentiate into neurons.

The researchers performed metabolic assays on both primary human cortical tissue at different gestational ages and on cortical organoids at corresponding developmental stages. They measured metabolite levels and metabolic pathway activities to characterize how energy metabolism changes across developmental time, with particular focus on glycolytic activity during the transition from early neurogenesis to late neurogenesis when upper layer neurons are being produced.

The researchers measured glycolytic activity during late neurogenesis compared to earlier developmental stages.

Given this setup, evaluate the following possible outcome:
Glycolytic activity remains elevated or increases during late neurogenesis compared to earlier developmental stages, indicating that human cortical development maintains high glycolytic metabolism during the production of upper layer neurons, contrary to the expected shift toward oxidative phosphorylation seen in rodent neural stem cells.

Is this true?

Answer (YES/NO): YES